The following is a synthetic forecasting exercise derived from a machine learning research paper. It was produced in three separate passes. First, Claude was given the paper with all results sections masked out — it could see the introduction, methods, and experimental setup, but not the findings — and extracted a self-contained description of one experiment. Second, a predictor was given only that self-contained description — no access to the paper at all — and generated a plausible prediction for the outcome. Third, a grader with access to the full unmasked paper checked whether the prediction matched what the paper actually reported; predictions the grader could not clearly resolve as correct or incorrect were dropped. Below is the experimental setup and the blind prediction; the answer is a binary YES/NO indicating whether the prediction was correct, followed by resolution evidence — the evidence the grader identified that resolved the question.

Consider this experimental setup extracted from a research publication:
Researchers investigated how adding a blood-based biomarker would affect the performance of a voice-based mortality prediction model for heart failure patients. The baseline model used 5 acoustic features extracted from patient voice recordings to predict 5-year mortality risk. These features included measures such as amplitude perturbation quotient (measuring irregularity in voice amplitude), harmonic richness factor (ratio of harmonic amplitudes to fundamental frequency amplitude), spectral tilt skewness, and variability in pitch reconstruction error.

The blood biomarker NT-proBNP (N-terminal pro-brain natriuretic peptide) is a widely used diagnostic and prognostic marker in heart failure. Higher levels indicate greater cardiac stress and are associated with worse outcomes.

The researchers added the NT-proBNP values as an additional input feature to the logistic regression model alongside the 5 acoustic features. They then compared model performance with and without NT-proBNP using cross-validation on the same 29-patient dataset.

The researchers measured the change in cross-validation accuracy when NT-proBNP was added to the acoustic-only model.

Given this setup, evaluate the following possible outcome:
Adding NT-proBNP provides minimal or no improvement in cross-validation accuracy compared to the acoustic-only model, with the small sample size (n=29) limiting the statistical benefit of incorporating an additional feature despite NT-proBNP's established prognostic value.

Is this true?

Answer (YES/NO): NO